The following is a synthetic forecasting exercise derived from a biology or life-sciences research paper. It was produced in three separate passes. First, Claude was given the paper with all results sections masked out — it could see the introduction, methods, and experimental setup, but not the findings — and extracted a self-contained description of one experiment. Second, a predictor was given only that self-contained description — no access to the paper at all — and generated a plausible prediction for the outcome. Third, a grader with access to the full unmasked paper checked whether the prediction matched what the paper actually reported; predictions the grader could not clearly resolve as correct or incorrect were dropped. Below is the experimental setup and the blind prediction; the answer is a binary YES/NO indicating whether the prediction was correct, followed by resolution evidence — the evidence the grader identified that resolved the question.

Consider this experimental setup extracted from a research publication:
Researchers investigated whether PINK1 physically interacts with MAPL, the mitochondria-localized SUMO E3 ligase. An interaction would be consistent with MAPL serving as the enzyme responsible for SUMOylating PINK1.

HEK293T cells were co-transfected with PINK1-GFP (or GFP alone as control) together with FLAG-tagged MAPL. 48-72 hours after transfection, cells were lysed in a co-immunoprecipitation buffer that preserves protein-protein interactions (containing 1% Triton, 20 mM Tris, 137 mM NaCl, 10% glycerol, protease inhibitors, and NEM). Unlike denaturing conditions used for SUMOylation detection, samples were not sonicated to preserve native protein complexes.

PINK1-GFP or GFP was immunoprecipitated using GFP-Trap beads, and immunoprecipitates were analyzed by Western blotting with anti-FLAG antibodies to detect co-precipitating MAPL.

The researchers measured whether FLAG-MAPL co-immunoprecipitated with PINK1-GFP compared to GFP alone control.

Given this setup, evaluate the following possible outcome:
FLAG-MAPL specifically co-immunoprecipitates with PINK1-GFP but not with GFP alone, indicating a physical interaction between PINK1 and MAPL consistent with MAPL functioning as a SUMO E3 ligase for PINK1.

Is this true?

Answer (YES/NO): YES